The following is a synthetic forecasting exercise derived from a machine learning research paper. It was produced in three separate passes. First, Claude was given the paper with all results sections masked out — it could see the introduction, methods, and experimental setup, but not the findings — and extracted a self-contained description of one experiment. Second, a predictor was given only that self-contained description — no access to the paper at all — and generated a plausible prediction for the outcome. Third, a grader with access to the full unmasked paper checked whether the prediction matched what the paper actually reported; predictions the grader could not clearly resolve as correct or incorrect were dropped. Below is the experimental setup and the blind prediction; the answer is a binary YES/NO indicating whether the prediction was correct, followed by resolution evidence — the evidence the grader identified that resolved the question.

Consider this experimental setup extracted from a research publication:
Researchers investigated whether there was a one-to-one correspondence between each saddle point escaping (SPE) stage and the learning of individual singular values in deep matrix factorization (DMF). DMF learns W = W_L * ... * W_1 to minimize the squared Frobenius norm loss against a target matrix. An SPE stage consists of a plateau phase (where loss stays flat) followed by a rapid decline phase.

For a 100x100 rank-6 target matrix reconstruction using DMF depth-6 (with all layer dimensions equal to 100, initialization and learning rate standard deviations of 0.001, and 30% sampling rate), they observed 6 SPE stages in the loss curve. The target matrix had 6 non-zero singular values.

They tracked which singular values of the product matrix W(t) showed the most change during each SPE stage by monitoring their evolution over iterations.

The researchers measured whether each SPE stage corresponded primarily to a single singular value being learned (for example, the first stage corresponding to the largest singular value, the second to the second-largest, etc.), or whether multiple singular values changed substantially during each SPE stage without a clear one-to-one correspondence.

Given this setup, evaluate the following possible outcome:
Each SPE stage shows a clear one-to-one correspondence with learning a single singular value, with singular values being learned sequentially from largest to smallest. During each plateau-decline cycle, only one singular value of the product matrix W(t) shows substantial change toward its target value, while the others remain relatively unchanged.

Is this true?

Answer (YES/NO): NO